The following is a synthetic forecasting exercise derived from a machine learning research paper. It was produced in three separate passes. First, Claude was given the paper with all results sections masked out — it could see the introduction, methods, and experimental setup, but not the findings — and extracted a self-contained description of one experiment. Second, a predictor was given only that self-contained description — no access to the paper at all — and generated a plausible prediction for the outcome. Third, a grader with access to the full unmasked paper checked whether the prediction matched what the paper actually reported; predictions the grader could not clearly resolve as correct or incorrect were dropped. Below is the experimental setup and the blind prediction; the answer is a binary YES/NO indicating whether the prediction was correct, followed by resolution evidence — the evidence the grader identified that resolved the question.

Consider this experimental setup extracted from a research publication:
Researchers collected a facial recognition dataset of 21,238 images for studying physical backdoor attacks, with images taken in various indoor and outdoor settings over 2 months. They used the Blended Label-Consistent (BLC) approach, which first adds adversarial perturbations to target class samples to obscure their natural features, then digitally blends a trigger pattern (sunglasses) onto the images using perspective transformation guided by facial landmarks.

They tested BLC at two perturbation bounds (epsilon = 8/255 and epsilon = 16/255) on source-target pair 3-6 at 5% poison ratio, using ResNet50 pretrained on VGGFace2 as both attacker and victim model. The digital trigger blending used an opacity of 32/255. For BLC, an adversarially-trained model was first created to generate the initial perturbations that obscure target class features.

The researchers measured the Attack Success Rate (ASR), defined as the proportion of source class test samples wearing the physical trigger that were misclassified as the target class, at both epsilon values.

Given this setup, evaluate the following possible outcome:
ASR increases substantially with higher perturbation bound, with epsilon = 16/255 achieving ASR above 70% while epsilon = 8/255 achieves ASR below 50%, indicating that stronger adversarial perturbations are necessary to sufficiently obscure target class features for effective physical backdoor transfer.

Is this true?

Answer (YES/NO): NO